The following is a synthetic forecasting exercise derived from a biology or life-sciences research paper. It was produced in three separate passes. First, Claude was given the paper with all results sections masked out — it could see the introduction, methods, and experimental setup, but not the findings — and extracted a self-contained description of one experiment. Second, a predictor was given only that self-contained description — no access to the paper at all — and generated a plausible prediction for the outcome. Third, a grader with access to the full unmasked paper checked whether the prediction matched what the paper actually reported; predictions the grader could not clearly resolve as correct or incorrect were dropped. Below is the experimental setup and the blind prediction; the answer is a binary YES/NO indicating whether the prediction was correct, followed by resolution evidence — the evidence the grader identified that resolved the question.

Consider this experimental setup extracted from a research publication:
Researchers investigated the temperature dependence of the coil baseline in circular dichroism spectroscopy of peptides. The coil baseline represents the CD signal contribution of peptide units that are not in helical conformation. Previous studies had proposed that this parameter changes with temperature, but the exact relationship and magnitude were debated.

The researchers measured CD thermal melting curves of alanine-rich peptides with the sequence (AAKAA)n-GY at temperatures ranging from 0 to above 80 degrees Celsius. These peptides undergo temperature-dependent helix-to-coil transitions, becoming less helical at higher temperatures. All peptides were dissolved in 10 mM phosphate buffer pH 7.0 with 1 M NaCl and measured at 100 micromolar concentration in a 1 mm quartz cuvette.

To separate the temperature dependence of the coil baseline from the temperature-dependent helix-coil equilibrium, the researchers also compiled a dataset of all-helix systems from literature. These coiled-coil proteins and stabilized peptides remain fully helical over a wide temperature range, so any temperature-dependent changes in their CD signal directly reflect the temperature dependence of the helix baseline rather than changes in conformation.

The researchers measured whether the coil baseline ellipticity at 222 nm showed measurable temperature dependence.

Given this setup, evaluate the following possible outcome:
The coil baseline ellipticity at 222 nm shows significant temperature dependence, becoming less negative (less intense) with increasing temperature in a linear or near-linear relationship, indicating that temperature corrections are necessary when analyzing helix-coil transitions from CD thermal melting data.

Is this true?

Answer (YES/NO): NO